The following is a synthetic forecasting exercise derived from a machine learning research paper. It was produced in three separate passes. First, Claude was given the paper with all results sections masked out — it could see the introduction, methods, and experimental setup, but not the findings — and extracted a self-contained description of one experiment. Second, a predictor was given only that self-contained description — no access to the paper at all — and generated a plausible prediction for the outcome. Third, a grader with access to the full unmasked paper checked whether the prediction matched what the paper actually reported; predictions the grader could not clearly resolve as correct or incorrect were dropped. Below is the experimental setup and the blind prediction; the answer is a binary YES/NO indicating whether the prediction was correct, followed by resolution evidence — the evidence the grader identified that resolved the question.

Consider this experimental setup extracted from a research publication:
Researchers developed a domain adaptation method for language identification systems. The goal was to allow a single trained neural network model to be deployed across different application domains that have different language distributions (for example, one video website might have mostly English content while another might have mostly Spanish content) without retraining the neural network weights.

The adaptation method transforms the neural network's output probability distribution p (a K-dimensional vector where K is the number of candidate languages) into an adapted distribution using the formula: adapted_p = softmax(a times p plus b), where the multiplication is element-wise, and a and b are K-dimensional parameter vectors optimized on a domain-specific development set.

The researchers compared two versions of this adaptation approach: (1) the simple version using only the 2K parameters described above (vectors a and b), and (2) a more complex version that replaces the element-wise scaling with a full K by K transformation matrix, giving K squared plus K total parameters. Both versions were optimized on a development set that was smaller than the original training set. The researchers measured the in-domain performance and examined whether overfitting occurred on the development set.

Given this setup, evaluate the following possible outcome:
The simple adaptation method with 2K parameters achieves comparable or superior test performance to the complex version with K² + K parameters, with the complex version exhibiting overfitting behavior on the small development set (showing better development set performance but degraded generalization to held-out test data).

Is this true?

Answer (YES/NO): YES